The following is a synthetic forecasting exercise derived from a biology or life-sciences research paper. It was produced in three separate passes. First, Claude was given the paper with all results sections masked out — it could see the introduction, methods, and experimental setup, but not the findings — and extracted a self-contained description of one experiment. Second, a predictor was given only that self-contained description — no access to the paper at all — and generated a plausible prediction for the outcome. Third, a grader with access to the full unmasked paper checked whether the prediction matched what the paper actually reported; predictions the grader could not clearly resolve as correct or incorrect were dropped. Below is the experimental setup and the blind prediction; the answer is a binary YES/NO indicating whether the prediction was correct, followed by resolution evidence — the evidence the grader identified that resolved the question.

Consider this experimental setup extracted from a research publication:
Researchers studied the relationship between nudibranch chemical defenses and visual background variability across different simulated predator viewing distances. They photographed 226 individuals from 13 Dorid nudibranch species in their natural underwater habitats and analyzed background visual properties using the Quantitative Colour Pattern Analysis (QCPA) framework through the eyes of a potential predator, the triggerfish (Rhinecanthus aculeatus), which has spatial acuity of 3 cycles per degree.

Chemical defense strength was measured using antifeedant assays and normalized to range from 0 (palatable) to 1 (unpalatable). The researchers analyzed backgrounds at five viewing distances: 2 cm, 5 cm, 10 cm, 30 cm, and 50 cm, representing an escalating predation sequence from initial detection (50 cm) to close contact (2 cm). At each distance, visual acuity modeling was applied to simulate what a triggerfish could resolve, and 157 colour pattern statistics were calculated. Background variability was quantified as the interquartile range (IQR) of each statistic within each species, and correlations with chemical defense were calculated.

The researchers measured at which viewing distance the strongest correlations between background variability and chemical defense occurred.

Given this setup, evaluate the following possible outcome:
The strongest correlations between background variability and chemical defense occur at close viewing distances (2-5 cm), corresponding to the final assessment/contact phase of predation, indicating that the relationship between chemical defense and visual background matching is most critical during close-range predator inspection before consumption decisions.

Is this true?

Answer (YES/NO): NO